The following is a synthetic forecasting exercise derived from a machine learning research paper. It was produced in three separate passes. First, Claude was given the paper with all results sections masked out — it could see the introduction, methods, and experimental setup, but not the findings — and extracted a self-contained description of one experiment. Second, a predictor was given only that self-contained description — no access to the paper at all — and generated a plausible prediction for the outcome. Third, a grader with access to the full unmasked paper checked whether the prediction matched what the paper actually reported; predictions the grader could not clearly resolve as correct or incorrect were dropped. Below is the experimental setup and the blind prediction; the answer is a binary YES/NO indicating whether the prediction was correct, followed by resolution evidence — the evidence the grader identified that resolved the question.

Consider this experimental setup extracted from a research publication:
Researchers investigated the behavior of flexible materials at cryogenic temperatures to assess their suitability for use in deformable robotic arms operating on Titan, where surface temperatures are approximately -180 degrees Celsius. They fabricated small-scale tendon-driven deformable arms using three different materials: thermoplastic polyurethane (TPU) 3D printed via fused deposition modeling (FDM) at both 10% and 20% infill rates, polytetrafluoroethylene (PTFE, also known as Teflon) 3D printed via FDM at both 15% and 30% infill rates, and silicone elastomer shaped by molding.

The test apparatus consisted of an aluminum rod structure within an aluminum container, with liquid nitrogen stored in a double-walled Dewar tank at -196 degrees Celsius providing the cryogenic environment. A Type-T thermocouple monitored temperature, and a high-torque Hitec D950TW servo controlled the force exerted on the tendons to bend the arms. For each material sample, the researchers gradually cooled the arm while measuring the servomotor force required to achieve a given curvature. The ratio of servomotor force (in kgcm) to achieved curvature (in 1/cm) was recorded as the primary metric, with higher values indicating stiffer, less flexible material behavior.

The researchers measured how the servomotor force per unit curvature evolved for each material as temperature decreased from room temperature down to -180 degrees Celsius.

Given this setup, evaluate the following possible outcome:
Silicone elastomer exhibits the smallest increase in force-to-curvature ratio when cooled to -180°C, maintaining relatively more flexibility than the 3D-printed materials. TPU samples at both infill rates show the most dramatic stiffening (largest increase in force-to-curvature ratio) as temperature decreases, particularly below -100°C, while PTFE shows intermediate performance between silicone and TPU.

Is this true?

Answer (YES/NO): NO